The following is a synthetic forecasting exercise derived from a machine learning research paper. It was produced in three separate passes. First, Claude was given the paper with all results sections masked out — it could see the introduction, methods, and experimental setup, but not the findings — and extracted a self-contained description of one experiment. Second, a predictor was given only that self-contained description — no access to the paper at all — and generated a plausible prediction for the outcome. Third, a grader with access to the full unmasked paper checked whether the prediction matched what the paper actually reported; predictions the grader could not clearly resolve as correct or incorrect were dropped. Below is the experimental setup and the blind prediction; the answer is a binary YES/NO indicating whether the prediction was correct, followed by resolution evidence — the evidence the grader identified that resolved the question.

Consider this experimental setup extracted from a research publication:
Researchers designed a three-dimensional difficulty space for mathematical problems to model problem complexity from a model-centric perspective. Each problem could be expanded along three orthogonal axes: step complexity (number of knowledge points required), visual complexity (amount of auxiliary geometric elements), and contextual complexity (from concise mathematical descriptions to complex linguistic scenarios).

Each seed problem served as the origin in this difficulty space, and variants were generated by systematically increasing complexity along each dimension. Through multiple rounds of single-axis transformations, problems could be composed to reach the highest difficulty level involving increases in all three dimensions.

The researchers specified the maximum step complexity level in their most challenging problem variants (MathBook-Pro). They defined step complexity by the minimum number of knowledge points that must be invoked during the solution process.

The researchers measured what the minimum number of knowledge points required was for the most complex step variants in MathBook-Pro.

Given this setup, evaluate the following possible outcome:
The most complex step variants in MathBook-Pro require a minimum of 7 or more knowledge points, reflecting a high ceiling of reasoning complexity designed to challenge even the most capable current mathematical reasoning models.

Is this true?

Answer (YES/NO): NO